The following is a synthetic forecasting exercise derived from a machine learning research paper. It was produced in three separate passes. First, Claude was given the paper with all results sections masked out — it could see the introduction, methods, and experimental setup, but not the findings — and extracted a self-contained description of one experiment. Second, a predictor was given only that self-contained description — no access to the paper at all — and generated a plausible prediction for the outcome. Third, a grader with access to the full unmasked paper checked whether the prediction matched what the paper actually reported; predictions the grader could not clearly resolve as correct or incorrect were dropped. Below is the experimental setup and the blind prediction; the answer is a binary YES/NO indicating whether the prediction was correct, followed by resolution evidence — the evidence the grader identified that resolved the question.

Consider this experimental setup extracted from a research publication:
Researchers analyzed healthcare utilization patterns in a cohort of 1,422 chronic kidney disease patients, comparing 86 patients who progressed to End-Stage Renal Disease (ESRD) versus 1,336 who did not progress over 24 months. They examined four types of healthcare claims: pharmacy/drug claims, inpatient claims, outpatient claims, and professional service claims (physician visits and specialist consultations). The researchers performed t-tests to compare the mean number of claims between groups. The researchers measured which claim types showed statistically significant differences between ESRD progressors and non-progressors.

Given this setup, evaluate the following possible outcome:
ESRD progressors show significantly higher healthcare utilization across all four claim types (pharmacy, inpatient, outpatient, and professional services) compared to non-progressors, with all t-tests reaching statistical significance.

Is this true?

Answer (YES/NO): NO